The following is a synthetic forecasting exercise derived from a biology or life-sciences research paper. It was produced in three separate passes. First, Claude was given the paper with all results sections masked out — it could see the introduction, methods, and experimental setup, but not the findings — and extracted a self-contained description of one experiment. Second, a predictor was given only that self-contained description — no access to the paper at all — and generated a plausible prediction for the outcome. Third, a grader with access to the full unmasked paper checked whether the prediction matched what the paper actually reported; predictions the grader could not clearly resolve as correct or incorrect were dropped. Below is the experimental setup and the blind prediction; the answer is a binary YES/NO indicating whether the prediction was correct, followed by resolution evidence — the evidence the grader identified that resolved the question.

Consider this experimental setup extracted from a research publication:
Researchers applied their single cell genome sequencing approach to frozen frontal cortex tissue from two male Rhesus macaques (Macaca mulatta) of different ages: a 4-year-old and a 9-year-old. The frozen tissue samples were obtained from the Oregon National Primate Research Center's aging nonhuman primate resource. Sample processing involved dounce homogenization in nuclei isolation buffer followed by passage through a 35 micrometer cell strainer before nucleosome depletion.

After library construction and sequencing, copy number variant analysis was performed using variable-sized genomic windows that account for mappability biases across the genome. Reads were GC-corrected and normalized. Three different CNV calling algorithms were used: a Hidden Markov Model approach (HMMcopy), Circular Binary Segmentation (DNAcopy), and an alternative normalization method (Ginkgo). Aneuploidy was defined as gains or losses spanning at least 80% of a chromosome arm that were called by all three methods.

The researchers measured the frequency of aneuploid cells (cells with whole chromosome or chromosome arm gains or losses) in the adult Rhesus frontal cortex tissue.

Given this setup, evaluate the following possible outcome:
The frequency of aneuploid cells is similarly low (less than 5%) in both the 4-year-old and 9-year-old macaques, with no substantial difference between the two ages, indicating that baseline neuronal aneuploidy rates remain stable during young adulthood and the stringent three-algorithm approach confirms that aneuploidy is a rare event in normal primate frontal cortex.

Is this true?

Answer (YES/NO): NO